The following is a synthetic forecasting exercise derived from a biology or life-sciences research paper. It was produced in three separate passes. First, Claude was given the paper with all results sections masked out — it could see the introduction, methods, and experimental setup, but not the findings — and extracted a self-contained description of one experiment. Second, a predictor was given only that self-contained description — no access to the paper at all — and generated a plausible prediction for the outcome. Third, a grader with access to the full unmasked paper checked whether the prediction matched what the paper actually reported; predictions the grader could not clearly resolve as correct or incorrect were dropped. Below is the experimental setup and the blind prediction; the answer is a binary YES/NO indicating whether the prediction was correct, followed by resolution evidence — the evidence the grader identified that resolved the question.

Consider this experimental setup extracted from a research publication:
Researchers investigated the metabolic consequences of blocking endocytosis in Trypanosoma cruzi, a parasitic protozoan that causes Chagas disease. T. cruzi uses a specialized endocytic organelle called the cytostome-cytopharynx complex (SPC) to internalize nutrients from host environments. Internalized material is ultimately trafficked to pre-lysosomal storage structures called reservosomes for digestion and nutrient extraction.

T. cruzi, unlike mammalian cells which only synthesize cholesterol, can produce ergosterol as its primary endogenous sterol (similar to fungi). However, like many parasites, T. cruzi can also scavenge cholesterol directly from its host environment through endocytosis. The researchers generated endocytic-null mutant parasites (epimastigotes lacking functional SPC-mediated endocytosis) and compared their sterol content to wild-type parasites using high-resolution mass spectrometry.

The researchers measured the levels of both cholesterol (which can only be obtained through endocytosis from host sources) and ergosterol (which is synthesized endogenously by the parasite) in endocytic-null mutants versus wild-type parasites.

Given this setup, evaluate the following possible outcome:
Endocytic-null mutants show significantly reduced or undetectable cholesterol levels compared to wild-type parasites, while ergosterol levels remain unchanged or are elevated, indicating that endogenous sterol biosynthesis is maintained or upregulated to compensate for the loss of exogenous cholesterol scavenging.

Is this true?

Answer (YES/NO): YES